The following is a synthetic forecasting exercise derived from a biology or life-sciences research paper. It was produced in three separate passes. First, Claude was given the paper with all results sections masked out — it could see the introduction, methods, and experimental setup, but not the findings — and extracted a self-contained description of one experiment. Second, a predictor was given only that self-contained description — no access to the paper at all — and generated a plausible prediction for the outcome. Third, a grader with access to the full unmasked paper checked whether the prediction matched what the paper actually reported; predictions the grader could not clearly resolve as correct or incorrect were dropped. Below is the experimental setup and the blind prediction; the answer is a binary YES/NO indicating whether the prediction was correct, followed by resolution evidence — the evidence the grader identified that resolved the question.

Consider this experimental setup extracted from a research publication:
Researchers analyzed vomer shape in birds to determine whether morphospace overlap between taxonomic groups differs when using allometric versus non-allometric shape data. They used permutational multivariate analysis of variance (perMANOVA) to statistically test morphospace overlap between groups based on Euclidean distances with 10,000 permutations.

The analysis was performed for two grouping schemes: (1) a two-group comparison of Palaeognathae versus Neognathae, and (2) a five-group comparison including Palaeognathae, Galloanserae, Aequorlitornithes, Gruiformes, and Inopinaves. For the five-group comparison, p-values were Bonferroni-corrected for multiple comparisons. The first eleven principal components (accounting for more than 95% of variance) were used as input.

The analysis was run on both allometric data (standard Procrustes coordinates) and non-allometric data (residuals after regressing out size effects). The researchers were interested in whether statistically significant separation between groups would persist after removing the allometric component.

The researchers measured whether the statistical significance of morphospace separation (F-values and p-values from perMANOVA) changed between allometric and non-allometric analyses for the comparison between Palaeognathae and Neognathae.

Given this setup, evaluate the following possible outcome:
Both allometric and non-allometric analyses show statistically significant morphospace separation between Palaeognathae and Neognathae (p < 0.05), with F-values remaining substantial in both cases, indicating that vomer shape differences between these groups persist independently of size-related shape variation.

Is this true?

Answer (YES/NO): YES